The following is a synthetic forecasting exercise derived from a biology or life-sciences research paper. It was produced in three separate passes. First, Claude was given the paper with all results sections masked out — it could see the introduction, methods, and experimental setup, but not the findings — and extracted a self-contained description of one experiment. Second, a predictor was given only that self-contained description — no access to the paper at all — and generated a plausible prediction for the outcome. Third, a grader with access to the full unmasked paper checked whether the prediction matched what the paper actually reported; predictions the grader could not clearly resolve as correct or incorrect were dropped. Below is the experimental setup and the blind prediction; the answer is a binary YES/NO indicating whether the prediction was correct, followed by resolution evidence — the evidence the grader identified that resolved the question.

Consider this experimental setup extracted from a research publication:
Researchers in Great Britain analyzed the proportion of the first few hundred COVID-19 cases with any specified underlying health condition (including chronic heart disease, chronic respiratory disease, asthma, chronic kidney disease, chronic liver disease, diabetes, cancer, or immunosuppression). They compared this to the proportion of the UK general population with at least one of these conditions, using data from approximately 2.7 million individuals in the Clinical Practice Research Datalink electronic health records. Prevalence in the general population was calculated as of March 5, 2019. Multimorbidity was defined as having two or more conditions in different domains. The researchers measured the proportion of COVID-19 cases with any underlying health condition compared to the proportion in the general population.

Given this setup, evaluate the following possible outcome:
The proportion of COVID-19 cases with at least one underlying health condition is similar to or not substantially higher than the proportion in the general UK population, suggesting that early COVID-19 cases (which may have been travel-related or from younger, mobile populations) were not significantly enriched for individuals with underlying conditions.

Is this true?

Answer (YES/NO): YES